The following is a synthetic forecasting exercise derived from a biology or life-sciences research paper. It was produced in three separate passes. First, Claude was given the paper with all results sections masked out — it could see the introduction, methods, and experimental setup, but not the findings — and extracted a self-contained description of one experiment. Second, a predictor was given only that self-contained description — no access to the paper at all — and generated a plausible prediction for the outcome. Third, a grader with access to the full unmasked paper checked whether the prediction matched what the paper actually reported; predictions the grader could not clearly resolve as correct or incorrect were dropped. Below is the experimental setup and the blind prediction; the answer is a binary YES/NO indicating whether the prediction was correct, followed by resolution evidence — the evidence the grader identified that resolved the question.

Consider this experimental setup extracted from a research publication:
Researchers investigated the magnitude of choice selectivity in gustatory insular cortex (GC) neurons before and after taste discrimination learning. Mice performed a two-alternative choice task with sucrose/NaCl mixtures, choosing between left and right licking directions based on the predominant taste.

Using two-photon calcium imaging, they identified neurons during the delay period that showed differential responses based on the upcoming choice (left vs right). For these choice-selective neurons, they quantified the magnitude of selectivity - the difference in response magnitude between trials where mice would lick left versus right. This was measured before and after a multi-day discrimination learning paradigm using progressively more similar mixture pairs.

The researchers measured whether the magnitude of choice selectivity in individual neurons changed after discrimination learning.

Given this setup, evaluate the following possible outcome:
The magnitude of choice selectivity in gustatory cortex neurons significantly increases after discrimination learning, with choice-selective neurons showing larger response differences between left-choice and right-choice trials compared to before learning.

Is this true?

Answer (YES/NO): YES